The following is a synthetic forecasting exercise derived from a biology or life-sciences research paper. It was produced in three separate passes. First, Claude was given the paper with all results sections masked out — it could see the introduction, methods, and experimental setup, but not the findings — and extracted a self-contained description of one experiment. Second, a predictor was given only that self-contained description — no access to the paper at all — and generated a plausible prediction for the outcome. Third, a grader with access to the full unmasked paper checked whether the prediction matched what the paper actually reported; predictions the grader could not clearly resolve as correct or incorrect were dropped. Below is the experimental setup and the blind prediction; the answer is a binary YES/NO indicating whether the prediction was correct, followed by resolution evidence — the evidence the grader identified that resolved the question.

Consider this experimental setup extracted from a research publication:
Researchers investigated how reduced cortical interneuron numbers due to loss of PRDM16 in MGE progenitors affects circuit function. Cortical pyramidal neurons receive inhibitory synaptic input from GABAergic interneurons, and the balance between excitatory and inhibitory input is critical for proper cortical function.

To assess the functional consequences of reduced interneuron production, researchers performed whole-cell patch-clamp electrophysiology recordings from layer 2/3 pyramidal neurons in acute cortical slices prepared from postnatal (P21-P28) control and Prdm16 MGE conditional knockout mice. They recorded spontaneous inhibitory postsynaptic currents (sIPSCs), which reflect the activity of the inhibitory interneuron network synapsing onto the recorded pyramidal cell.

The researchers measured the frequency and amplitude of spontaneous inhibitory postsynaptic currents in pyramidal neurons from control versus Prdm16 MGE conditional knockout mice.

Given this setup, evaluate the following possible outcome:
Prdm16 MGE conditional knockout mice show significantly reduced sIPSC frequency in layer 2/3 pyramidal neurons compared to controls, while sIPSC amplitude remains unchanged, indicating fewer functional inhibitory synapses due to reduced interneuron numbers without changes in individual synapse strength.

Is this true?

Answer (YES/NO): YES